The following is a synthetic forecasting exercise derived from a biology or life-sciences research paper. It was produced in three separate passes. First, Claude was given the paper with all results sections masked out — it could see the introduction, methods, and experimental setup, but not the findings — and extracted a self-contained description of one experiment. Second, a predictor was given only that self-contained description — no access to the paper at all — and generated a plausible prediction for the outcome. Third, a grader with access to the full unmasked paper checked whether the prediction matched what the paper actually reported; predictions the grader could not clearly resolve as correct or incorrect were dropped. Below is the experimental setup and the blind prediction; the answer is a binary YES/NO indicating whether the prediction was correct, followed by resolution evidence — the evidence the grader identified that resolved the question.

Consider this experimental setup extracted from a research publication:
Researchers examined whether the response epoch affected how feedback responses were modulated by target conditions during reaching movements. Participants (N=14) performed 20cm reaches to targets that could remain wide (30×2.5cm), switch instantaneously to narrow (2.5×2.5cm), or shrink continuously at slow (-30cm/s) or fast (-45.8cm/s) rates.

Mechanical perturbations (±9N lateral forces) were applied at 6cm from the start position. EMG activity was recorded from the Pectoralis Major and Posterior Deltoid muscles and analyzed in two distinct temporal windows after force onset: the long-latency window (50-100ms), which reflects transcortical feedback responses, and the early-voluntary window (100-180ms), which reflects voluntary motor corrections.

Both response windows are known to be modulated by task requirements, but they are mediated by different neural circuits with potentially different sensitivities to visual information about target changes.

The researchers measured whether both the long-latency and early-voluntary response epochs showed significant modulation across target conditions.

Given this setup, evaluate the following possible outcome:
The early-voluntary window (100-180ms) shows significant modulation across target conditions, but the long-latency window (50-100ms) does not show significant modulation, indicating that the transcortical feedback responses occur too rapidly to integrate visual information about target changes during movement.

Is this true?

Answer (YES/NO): NO